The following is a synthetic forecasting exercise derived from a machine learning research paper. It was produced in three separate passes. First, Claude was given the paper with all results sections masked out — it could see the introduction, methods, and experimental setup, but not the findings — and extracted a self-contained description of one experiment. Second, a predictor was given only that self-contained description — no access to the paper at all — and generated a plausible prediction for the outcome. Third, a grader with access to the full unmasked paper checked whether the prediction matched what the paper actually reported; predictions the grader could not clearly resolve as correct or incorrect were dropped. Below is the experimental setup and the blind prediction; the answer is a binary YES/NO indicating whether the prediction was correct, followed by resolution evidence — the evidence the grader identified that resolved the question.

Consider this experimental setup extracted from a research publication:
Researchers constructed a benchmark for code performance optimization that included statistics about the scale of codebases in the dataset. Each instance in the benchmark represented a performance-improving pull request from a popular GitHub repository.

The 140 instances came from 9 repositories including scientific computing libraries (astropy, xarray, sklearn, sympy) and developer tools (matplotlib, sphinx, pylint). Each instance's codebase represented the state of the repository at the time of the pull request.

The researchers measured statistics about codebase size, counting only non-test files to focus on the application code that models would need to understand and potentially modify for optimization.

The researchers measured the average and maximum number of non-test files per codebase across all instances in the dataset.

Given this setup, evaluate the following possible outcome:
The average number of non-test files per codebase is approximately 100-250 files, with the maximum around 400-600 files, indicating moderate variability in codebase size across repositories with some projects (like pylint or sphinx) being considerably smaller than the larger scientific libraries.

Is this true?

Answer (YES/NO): NO